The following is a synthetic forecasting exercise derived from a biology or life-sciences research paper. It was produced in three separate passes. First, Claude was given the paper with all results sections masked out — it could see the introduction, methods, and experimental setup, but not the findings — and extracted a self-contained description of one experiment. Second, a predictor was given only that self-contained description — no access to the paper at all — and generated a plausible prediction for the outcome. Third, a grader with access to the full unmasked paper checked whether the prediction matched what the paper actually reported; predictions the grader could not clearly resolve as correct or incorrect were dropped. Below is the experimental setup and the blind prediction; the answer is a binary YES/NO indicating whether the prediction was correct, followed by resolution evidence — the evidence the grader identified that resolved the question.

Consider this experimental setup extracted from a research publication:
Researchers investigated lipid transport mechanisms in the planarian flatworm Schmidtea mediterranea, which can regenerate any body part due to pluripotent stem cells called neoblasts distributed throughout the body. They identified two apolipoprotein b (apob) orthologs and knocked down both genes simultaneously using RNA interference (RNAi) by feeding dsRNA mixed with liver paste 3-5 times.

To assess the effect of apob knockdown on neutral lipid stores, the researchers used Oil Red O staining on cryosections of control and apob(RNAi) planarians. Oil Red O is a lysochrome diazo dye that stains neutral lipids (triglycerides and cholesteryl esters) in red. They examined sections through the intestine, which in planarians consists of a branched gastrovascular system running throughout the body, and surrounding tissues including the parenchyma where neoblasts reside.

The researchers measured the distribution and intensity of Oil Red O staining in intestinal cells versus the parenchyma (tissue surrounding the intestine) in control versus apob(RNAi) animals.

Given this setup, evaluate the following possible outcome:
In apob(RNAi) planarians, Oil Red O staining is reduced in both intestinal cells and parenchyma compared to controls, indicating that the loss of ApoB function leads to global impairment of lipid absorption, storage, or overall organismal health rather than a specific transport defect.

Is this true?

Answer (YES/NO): NO